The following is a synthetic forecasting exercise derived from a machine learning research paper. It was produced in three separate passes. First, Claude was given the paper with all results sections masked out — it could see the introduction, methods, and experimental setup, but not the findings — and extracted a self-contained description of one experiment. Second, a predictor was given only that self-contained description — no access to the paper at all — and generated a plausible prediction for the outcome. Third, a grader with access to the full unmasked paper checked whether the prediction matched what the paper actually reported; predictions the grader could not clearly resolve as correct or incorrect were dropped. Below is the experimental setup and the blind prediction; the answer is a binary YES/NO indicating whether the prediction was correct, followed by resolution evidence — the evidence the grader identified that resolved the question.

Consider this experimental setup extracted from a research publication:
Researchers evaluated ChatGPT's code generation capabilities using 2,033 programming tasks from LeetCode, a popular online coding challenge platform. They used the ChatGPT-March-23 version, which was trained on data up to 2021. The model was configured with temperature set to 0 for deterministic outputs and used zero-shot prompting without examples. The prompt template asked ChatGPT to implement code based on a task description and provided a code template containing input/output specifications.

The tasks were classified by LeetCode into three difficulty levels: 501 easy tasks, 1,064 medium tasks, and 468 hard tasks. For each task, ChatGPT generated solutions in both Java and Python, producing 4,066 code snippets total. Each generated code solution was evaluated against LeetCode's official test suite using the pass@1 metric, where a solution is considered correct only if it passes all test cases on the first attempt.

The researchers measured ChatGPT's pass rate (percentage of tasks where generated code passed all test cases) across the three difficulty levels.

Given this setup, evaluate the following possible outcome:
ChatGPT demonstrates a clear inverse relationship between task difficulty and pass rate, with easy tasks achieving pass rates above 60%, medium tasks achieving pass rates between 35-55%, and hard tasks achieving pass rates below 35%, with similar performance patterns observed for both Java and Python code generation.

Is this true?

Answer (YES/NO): NO